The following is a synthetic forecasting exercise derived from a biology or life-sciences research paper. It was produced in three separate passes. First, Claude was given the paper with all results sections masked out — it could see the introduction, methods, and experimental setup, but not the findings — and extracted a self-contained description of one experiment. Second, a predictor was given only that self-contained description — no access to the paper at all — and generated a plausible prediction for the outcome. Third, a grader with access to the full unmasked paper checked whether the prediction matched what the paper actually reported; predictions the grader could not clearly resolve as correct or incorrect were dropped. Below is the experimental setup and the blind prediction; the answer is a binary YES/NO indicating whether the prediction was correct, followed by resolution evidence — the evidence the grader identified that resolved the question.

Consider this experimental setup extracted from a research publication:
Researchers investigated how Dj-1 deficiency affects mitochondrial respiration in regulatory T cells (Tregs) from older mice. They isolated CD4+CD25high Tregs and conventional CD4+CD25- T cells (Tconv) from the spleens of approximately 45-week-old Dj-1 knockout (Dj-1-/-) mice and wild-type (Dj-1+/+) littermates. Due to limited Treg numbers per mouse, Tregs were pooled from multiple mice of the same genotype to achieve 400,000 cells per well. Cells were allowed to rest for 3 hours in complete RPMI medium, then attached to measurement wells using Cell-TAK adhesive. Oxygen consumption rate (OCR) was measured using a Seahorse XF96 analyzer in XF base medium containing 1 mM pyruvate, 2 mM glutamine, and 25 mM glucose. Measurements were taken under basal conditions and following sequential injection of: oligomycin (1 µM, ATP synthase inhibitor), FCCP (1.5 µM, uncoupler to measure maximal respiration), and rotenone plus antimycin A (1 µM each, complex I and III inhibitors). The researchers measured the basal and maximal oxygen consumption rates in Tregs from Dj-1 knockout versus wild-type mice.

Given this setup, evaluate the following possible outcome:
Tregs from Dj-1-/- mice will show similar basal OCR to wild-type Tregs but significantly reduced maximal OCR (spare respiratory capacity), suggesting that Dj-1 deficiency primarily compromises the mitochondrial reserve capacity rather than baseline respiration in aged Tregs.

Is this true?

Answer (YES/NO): NO